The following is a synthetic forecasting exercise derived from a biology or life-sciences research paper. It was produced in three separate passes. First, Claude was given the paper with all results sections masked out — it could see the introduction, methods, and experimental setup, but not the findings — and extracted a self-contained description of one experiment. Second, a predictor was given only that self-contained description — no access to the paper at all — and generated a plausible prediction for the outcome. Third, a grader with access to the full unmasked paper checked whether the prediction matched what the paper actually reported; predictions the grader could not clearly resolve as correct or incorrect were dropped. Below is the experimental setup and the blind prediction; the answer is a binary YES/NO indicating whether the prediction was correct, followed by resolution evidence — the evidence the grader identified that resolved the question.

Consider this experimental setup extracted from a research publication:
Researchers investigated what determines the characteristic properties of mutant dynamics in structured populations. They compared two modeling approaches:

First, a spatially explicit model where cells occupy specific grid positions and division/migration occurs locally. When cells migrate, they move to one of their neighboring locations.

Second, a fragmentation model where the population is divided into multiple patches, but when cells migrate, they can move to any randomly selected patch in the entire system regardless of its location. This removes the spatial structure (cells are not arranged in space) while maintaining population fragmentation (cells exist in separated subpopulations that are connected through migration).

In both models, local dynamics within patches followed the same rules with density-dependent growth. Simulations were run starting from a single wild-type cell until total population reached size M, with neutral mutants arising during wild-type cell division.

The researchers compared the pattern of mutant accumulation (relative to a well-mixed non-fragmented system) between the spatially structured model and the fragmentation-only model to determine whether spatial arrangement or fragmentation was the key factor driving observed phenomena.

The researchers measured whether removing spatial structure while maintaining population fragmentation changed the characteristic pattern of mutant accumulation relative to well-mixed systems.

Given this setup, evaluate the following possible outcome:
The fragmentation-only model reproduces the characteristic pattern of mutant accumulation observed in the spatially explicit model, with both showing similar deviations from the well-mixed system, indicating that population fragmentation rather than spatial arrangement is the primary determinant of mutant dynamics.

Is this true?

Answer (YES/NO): YES